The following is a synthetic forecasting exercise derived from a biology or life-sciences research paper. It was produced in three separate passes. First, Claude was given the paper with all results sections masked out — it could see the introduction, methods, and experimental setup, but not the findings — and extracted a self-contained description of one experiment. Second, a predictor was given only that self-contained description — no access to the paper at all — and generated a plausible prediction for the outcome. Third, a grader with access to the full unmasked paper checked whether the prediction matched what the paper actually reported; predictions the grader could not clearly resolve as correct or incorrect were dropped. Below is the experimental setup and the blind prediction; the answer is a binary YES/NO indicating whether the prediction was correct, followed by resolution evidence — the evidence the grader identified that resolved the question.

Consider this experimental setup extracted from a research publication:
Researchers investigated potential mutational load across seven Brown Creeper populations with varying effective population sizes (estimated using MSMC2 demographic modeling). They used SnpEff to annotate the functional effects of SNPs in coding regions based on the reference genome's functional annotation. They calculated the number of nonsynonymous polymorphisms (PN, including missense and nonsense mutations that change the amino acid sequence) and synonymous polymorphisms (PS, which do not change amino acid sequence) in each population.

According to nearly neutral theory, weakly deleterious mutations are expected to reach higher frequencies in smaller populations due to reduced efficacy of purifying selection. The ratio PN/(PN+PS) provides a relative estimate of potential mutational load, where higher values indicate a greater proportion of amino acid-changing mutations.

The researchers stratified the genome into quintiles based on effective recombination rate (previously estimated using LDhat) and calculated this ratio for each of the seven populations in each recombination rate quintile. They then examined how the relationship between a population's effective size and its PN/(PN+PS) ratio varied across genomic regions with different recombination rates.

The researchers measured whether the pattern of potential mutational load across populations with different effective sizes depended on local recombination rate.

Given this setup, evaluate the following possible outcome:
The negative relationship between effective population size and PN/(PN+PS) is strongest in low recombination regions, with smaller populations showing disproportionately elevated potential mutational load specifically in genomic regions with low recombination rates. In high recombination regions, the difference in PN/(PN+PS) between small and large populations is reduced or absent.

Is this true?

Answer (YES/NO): NO